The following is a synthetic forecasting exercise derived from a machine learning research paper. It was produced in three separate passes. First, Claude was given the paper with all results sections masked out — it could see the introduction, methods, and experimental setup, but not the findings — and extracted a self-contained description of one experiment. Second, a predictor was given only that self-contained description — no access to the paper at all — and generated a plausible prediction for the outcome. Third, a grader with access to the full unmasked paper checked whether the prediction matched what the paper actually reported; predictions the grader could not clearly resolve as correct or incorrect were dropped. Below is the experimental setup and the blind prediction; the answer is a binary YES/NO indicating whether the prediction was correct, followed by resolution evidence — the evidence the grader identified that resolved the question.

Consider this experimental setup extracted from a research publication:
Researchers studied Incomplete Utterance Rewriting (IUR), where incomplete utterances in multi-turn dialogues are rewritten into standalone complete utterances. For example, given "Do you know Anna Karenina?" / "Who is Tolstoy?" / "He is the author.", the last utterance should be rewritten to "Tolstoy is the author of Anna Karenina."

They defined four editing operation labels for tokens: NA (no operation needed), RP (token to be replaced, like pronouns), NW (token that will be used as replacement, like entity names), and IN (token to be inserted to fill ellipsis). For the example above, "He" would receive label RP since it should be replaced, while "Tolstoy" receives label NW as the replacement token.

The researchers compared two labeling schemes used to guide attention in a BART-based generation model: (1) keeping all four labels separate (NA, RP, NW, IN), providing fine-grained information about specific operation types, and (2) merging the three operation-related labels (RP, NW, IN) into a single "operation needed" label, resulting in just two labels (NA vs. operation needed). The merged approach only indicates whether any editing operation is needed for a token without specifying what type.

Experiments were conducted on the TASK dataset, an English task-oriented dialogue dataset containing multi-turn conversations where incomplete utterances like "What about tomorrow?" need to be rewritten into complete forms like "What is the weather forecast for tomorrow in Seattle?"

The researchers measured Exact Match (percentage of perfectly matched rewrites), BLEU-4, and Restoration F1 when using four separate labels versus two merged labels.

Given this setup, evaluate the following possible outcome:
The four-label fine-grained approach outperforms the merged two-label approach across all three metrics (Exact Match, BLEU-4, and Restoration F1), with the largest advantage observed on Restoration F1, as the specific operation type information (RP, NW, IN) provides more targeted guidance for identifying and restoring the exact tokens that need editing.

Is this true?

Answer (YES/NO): NO